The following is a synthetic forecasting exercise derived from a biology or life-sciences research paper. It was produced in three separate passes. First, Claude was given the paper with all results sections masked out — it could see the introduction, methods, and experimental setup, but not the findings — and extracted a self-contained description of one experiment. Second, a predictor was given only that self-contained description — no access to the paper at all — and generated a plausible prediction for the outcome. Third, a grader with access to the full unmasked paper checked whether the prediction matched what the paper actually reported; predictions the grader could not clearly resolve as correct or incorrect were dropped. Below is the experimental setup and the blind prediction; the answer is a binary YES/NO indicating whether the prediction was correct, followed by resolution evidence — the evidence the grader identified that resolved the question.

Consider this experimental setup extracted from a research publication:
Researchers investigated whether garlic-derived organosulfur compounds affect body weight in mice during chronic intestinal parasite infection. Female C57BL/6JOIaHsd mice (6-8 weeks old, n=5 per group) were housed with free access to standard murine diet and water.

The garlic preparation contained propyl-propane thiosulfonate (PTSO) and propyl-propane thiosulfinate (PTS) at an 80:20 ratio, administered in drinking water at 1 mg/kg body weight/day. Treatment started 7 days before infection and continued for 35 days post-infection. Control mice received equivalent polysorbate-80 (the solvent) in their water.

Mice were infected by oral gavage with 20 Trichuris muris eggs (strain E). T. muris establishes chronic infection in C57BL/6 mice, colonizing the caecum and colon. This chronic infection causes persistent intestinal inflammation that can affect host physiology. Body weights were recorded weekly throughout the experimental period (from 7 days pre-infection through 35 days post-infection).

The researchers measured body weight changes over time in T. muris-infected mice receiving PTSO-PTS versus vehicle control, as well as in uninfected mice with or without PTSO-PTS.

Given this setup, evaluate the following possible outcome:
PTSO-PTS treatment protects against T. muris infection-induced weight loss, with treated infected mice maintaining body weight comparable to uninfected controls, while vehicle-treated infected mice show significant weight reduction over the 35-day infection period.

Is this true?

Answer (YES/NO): NO